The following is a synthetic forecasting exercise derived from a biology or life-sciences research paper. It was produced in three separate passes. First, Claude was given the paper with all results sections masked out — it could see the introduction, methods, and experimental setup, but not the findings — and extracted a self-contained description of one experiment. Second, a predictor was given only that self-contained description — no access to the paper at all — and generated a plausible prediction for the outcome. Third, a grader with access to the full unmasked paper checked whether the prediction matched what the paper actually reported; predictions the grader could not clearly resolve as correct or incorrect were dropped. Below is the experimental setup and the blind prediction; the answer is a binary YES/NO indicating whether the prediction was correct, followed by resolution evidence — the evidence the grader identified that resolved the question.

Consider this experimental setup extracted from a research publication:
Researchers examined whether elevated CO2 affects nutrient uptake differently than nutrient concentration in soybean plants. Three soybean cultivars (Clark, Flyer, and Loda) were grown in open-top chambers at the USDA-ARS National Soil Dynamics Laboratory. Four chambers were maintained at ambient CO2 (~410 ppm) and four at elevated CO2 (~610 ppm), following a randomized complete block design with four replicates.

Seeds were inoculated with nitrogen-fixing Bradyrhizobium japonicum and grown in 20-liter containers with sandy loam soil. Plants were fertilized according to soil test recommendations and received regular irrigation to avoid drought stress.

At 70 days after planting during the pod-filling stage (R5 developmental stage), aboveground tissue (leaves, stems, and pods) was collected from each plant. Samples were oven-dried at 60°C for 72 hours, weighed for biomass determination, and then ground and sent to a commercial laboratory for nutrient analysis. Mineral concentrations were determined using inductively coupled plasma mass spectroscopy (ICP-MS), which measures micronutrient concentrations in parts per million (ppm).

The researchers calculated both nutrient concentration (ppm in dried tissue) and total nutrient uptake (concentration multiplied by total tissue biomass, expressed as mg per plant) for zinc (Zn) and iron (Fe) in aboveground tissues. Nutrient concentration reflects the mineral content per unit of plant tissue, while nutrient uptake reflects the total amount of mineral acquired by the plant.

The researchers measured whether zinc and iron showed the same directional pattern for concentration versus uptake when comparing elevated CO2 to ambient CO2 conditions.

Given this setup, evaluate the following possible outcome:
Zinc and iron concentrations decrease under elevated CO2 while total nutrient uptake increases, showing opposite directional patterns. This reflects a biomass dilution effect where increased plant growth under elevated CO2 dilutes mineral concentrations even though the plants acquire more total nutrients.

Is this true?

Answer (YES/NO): NO